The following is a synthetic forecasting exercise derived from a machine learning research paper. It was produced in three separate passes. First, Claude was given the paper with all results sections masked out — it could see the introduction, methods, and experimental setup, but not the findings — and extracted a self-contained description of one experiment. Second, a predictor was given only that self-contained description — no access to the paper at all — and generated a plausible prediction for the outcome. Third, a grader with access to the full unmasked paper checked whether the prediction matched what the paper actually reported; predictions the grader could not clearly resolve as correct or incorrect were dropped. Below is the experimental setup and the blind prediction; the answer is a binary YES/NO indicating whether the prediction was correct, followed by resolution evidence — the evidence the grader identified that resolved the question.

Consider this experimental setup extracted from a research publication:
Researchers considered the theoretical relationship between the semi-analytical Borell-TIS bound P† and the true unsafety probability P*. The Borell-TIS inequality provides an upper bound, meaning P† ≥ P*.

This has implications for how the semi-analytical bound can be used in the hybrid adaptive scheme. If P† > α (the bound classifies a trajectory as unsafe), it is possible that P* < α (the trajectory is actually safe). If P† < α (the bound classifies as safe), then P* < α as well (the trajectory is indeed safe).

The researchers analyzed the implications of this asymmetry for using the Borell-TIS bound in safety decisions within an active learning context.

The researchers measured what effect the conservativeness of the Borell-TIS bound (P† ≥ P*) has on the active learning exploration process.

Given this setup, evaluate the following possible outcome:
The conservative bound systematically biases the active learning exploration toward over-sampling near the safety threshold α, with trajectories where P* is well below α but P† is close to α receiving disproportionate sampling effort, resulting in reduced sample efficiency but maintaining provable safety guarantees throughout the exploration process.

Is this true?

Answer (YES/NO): NO